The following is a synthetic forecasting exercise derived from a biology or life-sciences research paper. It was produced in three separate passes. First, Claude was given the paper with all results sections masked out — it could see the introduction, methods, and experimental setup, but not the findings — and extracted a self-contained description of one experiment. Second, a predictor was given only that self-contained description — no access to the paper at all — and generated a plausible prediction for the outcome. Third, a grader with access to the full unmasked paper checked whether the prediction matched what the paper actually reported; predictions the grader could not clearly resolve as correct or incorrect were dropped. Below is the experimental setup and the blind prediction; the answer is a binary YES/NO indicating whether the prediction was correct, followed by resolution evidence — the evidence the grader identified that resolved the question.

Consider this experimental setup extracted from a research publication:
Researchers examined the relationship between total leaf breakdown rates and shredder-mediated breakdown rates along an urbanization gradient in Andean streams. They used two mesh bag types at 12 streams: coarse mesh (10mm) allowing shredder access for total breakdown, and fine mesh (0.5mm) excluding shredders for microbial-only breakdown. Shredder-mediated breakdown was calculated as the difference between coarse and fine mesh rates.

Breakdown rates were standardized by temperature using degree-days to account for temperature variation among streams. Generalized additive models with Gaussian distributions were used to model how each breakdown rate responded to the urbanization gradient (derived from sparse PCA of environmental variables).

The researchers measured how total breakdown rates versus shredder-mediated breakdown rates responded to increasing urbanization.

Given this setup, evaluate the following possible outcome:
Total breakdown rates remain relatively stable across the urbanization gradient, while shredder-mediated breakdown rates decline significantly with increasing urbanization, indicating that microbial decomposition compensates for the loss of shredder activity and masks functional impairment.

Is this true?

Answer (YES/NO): NO